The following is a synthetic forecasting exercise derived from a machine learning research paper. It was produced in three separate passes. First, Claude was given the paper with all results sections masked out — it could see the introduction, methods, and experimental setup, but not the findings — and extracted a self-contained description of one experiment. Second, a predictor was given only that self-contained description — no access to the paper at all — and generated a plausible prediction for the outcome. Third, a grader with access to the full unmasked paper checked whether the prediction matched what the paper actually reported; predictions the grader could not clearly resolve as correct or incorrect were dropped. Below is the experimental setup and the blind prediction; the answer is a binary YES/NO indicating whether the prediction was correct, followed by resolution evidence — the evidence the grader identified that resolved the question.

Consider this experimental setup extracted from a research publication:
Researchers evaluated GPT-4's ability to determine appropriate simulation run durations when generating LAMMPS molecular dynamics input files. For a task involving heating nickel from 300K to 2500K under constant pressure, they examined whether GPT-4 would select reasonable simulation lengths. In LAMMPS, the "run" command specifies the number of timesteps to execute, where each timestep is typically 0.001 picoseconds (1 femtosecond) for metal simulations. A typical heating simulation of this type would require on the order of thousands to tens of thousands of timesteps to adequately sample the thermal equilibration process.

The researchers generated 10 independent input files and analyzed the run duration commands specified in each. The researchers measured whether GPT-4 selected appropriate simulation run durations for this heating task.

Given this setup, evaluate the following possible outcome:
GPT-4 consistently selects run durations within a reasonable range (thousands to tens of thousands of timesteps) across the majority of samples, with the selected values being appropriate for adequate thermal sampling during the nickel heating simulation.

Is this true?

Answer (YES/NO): NO